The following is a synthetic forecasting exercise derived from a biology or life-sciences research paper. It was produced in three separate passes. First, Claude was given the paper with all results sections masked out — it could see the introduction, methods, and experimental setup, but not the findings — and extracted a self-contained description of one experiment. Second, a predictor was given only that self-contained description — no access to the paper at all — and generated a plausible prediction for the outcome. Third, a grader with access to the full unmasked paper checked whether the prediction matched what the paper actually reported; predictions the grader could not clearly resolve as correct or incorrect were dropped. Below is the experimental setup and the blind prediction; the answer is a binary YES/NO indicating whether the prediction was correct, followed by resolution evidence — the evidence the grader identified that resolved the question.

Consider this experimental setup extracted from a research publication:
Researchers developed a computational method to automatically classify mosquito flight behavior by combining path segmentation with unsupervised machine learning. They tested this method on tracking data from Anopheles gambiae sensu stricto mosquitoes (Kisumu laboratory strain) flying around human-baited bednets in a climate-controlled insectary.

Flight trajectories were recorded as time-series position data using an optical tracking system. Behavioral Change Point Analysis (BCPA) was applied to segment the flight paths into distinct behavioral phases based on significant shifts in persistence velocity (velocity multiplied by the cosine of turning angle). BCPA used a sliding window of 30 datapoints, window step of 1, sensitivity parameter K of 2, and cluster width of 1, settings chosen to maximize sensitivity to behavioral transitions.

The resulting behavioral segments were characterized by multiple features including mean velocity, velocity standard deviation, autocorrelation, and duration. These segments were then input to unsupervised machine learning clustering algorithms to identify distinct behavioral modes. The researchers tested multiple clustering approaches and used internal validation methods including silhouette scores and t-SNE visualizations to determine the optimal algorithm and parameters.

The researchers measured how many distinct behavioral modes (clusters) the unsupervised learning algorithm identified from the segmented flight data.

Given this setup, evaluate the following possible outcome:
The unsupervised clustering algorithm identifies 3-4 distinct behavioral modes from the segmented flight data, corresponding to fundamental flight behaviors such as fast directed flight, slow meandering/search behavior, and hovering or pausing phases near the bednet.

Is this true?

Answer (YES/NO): YES